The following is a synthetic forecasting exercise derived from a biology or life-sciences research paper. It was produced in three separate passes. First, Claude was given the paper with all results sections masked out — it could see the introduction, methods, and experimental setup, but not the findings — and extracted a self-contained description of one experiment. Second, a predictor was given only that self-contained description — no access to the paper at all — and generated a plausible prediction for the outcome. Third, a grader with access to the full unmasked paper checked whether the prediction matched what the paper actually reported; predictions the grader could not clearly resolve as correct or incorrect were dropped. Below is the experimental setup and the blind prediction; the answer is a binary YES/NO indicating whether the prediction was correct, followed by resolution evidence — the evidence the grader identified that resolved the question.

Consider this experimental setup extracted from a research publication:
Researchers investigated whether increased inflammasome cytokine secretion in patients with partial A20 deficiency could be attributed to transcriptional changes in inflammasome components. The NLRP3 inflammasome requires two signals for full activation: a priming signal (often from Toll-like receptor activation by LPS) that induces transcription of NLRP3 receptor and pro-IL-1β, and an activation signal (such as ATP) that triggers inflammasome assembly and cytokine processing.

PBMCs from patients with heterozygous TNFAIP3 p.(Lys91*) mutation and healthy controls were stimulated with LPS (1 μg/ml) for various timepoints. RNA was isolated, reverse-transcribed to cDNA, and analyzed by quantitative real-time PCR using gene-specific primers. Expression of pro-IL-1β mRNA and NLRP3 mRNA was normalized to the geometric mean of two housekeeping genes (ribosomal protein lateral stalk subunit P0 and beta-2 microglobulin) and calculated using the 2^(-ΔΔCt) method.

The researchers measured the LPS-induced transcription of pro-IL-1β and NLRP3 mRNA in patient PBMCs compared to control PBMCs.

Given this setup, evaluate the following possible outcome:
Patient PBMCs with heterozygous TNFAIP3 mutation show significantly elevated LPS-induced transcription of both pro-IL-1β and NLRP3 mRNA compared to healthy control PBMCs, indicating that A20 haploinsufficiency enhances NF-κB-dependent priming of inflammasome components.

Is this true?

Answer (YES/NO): NO